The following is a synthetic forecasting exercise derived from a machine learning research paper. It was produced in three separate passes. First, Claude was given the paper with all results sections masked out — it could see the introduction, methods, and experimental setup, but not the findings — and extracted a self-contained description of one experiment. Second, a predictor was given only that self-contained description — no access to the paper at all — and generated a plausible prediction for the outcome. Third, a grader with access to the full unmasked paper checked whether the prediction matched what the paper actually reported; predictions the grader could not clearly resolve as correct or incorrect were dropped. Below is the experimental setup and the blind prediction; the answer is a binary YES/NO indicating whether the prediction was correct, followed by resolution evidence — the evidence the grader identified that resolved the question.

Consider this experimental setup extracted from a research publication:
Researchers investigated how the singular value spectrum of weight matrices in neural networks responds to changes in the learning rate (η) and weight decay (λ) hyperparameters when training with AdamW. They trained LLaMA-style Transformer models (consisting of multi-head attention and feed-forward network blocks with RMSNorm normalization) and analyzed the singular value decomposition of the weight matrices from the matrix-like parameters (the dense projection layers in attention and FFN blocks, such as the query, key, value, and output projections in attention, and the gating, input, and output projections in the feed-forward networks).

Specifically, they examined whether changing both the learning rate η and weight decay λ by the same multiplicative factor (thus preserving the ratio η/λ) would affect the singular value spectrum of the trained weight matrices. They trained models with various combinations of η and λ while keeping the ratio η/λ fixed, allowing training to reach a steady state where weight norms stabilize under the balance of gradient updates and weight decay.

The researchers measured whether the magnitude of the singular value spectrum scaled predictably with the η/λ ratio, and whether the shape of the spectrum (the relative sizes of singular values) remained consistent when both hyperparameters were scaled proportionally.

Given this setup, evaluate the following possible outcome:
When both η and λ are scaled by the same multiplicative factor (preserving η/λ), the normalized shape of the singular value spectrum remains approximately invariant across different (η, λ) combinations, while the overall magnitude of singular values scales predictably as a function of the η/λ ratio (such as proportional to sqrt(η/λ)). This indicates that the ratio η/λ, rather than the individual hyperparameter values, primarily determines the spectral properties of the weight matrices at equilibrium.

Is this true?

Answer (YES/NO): YES